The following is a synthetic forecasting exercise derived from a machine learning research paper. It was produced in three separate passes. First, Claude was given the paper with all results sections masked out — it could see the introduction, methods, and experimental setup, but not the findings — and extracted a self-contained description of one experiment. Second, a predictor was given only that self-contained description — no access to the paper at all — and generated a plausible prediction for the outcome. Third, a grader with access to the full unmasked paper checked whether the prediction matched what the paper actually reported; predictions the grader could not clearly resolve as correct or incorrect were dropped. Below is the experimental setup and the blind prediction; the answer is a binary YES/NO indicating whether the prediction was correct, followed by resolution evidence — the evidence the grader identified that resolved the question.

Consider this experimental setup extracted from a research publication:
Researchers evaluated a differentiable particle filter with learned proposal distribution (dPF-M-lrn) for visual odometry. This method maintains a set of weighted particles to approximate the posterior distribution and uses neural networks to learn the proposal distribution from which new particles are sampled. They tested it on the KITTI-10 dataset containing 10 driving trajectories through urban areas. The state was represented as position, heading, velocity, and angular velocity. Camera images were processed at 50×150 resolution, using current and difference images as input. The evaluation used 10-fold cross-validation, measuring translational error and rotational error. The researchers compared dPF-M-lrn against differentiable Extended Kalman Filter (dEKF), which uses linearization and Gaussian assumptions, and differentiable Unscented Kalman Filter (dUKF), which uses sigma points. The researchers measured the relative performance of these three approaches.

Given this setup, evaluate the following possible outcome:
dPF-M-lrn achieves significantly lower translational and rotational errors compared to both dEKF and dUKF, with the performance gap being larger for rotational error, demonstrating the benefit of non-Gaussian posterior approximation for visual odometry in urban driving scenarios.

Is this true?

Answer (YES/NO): NO